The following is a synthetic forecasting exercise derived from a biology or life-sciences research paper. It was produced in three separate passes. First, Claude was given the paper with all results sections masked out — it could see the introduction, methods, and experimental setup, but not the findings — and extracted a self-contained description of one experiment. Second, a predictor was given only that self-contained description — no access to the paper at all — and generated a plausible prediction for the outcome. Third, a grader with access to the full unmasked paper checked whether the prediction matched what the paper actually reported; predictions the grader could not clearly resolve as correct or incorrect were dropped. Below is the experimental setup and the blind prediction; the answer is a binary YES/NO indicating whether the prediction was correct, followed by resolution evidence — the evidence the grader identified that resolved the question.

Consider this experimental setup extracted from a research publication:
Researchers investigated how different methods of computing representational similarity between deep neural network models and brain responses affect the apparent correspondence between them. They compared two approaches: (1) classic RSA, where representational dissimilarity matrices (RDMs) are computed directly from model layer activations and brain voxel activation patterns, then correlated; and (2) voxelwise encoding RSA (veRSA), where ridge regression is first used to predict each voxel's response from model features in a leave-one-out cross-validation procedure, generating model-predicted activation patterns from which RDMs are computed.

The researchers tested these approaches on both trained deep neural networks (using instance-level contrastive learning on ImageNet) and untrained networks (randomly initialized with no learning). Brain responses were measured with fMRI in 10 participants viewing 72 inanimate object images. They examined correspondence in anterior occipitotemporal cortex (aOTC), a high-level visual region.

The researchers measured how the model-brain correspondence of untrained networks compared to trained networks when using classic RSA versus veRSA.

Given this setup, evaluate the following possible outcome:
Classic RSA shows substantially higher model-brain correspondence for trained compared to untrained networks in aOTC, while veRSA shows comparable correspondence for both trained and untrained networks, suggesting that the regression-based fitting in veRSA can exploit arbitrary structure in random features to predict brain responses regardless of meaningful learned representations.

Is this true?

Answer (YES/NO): NO